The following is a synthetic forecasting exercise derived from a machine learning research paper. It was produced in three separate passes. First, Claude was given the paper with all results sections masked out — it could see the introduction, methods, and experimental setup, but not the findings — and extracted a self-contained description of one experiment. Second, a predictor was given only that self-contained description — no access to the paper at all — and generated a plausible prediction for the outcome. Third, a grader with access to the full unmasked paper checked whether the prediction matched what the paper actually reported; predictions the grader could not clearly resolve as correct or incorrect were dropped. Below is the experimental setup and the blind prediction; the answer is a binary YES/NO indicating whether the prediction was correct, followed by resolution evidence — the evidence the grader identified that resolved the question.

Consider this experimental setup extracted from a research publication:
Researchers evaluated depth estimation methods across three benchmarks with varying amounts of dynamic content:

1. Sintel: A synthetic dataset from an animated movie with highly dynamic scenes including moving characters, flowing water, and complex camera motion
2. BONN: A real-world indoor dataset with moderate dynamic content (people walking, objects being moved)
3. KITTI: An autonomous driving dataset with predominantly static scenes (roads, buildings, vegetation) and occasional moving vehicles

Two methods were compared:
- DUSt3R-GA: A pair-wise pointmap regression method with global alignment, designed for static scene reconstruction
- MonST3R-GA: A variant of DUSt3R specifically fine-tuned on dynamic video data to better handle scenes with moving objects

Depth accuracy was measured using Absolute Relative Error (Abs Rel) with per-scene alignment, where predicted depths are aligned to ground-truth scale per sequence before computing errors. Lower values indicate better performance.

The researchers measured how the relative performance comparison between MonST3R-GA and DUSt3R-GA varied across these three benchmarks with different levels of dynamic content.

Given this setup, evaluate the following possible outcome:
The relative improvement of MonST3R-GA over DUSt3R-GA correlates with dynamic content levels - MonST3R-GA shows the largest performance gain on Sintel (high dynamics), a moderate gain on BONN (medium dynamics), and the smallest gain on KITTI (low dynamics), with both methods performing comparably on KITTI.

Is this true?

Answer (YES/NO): NO